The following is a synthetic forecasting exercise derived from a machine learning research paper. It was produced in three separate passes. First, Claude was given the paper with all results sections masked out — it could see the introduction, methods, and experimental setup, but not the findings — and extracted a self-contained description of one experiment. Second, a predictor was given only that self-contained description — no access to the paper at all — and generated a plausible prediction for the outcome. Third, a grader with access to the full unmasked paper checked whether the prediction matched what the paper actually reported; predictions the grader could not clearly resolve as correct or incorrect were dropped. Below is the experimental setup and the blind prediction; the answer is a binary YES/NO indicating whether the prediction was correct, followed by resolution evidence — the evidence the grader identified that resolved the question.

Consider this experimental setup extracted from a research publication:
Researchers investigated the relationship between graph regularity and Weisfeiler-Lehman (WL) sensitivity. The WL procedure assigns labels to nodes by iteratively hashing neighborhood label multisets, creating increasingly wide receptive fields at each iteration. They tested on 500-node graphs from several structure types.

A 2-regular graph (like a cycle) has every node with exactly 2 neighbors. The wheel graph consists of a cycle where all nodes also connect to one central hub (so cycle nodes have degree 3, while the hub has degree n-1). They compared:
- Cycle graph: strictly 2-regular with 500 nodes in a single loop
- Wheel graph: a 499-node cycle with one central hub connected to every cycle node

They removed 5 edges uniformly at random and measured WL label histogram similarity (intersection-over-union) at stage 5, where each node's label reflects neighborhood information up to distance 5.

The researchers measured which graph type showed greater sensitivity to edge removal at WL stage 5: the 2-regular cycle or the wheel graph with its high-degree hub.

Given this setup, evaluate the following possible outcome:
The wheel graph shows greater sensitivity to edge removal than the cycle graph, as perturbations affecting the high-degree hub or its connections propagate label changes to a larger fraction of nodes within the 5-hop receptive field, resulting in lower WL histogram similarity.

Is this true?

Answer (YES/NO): YES